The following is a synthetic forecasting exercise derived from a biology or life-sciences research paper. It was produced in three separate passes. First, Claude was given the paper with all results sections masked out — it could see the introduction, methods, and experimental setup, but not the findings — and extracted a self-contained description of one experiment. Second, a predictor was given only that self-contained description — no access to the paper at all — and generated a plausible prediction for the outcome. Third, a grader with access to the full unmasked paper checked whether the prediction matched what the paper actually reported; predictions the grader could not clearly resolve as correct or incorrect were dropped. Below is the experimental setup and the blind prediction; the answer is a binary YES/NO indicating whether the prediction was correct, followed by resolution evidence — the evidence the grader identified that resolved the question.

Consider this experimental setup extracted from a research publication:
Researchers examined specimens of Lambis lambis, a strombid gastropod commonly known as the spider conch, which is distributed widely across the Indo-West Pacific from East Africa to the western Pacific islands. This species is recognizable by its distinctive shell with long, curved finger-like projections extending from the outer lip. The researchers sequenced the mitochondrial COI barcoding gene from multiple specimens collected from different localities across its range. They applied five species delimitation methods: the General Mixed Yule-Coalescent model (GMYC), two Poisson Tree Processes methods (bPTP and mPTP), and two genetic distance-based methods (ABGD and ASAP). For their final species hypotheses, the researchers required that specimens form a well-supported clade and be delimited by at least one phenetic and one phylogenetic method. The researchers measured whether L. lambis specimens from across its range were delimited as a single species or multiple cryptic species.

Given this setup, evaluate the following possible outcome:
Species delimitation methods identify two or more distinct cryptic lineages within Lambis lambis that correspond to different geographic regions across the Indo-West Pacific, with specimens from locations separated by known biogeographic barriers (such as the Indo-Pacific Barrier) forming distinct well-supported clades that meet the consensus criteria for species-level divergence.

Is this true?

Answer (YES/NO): NO